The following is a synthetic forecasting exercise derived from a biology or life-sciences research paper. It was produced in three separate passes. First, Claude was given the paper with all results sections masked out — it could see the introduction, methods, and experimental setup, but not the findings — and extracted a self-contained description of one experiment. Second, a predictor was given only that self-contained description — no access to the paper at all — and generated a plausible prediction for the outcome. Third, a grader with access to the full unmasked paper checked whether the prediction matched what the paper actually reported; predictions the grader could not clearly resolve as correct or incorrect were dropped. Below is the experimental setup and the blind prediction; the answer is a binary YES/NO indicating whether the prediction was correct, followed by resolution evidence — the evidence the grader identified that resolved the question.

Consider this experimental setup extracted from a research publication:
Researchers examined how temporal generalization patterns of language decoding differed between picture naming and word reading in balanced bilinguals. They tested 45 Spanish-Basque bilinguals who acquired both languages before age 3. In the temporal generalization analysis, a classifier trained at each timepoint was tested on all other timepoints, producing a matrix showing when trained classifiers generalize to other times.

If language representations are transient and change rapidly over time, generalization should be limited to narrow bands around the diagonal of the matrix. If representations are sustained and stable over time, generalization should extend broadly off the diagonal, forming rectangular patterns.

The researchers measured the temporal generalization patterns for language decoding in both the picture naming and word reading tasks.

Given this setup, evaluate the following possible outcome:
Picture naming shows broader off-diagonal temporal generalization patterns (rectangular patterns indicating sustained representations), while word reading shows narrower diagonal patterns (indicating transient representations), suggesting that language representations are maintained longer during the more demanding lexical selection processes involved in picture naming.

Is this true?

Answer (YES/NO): NO